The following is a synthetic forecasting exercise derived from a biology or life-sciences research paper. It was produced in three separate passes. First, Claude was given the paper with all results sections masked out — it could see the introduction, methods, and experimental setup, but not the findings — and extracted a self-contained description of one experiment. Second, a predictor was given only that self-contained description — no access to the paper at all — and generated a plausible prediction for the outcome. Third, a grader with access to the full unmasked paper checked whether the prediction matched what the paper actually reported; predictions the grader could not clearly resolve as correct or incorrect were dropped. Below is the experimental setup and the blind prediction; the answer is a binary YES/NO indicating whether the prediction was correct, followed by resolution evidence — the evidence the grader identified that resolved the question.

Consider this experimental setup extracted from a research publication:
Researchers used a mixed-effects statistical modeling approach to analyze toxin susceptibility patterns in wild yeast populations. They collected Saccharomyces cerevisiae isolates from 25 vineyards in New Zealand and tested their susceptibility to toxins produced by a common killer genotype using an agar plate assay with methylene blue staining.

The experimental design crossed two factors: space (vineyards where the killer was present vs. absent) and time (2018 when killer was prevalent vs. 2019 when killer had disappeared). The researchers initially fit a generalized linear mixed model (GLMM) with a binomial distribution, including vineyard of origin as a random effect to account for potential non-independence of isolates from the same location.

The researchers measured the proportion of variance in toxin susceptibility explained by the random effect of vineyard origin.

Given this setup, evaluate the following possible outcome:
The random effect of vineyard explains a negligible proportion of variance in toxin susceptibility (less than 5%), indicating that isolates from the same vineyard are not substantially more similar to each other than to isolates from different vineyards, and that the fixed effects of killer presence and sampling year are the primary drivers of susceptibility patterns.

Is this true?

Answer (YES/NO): YES